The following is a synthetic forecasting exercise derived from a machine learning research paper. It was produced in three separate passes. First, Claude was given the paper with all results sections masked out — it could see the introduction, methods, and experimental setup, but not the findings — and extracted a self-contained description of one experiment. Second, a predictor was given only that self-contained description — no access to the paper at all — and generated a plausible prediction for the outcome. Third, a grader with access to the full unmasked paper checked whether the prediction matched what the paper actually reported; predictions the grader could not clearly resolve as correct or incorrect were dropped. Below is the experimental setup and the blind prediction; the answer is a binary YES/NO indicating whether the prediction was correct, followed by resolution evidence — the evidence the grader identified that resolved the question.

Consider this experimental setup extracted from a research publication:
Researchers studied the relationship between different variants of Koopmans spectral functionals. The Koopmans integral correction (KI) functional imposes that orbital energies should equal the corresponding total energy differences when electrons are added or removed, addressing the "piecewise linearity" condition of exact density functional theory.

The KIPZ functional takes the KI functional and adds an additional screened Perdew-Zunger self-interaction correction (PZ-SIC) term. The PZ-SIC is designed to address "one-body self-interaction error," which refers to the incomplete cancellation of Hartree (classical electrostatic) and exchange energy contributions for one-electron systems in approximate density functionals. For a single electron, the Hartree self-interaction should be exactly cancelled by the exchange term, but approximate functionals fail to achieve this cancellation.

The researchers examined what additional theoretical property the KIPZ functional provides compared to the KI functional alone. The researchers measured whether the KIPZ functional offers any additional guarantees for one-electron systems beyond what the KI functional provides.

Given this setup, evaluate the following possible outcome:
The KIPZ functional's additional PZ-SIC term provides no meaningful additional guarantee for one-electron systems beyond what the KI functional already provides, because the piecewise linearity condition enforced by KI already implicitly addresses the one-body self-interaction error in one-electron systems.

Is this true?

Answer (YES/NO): NO